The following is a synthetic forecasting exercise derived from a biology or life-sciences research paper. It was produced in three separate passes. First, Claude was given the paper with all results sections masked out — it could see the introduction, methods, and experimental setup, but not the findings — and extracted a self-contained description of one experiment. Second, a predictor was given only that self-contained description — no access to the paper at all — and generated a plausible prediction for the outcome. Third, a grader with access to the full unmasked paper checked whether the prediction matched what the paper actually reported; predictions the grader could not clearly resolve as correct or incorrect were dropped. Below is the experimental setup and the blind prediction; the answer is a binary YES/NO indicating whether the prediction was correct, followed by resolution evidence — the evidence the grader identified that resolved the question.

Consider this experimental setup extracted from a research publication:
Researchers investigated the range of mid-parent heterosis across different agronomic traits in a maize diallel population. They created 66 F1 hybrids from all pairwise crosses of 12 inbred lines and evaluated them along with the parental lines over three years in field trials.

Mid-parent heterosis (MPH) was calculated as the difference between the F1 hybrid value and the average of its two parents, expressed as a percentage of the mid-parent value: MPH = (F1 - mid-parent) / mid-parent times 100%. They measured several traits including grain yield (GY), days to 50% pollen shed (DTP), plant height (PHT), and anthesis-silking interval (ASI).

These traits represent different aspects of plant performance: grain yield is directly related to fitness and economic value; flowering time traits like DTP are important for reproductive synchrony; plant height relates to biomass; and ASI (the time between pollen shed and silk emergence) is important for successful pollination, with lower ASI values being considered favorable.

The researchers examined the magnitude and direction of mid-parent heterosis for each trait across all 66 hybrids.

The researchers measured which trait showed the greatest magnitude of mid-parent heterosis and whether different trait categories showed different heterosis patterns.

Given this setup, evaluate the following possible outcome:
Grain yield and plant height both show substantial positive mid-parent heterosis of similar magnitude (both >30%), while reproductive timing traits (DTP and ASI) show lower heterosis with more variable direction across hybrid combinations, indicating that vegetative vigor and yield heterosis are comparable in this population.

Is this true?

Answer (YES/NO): NO